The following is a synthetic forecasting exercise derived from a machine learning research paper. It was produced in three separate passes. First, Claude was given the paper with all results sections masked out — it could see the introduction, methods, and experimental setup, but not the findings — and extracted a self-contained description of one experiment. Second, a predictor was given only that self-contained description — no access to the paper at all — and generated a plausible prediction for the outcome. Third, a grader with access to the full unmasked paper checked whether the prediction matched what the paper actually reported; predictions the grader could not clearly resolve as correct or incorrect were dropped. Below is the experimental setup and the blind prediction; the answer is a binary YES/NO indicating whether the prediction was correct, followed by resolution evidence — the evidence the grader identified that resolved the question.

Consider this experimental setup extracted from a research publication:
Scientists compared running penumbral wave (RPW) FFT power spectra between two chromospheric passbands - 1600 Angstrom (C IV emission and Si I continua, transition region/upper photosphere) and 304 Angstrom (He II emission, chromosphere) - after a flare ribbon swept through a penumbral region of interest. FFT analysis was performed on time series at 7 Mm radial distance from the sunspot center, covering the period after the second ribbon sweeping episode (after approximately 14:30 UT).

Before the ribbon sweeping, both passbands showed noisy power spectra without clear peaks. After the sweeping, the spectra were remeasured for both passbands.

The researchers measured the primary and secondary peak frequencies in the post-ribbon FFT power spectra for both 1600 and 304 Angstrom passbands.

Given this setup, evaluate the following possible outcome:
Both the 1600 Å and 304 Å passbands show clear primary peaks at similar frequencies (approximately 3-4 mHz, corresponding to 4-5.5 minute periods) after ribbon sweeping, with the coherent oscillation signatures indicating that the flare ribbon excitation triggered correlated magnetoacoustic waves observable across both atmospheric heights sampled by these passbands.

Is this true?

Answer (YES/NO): YES